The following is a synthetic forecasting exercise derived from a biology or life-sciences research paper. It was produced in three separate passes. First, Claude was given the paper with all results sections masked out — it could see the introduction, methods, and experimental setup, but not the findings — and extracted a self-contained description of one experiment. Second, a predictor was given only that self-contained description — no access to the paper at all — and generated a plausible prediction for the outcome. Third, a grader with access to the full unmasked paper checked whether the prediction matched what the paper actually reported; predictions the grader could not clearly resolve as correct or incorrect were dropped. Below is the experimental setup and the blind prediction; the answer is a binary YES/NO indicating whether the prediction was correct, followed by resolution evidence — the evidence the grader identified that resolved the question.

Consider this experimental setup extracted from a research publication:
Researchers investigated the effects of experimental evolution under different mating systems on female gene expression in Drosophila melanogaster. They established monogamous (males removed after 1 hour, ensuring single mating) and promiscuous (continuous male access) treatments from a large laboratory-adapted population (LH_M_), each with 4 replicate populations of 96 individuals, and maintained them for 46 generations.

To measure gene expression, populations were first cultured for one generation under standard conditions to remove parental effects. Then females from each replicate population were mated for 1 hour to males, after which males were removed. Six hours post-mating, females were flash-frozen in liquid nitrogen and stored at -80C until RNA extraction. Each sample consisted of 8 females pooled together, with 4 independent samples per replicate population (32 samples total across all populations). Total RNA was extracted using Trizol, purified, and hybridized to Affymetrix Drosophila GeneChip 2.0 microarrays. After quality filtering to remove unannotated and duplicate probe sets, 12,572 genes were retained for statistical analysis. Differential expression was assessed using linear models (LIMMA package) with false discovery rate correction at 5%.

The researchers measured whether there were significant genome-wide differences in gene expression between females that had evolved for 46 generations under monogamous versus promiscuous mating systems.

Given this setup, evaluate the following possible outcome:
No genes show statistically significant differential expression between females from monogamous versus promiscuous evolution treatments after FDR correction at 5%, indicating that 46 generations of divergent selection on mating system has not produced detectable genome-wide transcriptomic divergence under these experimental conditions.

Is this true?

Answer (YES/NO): NO